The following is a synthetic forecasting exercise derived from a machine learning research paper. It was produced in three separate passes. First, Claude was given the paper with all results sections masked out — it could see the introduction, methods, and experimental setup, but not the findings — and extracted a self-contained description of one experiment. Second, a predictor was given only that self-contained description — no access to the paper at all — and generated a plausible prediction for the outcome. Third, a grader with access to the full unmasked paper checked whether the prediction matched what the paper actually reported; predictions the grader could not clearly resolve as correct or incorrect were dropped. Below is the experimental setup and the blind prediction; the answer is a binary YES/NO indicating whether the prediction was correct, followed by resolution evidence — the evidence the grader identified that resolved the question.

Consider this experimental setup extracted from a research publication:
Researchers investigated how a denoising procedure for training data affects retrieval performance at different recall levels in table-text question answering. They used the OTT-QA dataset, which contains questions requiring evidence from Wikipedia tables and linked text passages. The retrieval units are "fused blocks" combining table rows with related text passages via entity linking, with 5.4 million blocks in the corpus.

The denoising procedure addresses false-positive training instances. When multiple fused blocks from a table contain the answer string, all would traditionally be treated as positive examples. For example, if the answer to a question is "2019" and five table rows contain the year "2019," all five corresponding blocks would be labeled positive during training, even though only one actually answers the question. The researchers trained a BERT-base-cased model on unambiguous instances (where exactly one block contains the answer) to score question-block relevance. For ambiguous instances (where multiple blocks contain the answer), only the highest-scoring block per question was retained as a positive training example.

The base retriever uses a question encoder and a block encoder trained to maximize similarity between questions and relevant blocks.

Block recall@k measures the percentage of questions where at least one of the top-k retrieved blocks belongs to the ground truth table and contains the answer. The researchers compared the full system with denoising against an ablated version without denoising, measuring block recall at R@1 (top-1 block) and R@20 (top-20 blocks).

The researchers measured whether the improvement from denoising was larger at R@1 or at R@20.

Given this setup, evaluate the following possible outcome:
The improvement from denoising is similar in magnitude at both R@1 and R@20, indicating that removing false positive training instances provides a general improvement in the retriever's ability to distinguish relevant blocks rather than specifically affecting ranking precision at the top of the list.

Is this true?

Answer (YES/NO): NO